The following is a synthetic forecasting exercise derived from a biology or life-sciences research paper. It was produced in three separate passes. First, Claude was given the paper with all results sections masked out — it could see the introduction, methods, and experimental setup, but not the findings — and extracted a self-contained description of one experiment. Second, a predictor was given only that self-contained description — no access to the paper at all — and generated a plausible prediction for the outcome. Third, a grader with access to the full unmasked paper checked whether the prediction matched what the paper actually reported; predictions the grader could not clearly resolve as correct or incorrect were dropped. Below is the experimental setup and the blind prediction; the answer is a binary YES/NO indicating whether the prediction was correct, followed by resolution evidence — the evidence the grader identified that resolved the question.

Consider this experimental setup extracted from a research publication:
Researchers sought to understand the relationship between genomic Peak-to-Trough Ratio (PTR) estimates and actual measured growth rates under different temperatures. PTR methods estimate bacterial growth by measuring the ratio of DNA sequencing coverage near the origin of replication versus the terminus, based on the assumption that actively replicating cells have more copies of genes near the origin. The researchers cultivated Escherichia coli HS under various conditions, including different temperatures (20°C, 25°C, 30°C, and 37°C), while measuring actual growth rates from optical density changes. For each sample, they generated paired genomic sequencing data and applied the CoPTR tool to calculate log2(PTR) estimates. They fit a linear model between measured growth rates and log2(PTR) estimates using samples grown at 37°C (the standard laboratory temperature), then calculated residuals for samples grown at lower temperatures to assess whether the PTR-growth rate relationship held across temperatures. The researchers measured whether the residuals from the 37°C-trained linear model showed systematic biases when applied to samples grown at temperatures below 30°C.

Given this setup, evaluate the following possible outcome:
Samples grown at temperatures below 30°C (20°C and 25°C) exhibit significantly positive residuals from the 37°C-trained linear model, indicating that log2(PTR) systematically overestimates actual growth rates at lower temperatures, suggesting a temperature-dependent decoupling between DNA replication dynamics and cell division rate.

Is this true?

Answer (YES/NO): YES